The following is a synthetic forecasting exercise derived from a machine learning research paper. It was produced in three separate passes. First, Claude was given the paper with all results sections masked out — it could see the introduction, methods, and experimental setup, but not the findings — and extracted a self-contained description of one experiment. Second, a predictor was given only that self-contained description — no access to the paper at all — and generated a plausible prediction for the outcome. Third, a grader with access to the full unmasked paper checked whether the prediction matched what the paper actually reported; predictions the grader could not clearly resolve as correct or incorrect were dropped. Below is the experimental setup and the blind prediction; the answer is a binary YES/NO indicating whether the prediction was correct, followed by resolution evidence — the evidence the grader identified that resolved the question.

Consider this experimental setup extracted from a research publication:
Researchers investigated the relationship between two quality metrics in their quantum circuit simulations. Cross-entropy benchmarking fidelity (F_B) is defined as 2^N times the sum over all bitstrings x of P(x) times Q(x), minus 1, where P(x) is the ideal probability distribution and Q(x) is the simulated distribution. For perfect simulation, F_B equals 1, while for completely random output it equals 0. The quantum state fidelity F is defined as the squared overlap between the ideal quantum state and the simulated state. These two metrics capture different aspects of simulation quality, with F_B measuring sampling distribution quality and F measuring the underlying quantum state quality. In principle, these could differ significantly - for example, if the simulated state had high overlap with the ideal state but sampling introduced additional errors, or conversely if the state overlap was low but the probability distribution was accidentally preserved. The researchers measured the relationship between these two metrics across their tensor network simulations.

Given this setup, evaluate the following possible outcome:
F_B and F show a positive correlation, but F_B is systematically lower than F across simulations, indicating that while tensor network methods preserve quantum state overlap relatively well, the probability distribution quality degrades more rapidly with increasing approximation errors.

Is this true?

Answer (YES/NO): NO